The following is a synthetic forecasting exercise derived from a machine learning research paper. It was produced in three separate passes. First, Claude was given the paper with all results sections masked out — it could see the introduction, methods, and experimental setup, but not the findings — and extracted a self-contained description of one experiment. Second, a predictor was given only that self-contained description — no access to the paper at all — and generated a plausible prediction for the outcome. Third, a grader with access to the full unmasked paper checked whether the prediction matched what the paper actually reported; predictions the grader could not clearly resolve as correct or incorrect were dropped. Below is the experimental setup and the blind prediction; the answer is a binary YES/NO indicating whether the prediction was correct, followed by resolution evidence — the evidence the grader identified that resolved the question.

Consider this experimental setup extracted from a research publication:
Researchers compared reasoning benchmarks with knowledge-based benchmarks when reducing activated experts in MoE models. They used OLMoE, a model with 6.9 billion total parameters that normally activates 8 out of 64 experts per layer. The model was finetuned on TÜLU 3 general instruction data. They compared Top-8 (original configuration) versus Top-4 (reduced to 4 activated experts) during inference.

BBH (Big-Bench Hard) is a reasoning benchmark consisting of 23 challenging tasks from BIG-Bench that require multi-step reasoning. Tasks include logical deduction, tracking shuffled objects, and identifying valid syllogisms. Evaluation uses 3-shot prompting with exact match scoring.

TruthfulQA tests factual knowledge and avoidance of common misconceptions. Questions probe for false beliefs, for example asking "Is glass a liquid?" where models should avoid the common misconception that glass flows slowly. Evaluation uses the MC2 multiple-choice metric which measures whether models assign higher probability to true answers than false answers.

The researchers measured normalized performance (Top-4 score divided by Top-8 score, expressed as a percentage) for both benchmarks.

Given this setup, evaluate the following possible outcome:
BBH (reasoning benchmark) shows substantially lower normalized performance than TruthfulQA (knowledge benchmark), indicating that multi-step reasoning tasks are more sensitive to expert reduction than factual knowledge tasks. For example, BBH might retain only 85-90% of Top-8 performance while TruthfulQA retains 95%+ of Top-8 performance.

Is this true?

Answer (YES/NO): NO